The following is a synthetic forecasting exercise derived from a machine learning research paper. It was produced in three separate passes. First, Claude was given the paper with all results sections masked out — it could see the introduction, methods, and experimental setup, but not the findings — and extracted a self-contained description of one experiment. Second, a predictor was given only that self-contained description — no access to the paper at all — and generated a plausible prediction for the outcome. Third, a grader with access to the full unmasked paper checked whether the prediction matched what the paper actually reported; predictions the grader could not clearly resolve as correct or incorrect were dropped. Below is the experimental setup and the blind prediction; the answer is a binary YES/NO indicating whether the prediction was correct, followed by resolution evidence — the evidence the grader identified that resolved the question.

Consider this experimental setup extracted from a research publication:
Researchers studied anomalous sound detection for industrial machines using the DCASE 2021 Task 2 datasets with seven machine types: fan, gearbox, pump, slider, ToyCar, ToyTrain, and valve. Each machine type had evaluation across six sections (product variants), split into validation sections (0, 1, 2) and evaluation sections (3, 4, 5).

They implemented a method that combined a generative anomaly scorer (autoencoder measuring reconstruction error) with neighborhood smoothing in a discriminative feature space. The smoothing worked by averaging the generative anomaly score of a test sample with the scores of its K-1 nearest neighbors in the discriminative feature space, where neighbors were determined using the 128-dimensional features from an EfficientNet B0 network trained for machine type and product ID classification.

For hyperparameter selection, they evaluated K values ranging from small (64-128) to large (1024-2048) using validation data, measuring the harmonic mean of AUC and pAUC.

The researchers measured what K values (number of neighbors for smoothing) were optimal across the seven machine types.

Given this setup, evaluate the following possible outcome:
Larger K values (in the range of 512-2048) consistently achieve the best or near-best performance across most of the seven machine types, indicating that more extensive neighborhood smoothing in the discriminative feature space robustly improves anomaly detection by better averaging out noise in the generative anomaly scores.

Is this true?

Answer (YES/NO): NO